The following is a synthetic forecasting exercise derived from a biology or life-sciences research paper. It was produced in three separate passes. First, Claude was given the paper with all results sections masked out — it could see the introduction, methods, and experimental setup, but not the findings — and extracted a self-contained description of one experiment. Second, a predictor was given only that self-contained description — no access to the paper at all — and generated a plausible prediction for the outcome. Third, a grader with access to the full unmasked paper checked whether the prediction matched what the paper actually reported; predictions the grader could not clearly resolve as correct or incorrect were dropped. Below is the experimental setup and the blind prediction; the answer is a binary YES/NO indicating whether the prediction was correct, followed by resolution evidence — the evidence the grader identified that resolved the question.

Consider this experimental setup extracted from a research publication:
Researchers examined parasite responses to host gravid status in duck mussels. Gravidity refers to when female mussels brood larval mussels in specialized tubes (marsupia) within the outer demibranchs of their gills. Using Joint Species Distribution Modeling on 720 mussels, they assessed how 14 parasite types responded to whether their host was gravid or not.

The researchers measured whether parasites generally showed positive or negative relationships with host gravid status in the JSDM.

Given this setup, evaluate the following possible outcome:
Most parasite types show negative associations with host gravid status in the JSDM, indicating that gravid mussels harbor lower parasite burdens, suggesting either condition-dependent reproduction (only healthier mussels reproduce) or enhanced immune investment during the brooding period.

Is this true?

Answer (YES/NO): YES